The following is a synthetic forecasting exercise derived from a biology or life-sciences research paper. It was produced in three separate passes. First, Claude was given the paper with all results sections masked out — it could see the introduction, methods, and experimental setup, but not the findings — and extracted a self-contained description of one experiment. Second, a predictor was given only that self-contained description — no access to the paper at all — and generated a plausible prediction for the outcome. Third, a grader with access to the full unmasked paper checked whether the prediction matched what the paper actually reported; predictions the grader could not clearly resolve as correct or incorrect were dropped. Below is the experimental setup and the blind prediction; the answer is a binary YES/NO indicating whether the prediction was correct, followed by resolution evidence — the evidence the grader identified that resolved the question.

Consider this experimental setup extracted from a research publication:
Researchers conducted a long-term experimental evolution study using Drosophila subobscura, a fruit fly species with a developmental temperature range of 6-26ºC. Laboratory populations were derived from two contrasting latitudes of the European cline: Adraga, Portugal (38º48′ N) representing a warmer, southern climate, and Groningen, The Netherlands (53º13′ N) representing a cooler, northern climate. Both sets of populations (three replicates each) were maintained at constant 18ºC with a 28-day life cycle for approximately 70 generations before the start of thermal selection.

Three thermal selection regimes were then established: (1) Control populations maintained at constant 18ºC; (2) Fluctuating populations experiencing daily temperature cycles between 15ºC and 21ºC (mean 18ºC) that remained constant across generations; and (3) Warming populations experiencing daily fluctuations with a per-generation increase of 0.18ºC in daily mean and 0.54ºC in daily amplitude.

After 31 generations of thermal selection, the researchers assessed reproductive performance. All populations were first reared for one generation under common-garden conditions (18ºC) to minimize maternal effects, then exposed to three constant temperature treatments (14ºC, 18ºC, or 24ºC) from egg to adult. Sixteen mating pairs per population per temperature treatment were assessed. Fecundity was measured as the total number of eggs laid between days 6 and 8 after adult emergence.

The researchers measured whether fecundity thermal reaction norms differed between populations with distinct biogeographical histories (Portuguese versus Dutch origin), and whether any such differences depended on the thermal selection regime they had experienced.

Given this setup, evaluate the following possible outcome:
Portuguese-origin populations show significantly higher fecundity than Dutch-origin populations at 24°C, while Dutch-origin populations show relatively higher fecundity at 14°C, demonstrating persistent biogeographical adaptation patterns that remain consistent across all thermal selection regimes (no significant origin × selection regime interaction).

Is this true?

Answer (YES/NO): NO